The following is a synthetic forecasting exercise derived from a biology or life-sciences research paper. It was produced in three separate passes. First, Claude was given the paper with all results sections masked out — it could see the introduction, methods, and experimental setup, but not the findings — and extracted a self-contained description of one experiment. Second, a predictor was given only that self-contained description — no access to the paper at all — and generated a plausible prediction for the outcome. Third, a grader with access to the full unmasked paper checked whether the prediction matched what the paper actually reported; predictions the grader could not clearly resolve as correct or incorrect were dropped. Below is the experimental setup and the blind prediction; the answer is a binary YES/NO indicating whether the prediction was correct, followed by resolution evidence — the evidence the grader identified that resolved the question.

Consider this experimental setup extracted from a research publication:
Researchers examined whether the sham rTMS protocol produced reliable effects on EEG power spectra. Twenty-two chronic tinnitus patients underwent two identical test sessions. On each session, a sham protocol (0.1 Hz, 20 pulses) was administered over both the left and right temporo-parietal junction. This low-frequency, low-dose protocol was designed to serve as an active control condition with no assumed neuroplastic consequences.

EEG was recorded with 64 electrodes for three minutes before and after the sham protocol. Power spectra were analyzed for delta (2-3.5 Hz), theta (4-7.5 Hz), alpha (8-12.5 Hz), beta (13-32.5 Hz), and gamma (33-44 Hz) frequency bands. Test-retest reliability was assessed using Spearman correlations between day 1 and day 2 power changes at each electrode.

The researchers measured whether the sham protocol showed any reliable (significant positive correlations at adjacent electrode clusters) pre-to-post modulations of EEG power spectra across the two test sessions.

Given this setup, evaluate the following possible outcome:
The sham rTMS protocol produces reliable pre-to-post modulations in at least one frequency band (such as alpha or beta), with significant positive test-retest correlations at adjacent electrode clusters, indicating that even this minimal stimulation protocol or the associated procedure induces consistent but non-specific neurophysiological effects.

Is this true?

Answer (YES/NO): NO